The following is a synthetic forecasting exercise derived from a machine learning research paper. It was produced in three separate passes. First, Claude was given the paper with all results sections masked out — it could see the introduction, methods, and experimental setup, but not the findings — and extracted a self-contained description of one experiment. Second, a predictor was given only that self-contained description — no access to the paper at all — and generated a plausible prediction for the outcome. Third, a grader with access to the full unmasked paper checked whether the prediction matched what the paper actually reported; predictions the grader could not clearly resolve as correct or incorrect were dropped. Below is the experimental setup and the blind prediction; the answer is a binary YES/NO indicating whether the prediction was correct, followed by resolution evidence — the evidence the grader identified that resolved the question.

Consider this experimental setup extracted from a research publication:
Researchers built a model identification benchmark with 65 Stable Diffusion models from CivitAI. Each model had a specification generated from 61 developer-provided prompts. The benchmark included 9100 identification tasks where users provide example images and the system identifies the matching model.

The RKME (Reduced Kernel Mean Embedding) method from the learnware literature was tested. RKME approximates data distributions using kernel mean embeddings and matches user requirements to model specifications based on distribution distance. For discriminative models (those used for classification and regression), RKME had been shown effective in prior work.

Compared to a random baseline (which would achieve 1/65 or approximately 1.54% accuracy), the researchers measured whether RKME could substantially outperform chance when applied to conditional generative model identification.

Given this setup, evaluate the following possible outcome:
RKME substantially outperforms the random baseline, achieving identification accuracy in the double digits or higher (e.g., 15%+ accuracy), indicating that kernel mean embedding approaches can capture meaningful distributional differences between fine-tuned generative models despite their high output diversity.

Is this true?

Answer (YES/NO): NO